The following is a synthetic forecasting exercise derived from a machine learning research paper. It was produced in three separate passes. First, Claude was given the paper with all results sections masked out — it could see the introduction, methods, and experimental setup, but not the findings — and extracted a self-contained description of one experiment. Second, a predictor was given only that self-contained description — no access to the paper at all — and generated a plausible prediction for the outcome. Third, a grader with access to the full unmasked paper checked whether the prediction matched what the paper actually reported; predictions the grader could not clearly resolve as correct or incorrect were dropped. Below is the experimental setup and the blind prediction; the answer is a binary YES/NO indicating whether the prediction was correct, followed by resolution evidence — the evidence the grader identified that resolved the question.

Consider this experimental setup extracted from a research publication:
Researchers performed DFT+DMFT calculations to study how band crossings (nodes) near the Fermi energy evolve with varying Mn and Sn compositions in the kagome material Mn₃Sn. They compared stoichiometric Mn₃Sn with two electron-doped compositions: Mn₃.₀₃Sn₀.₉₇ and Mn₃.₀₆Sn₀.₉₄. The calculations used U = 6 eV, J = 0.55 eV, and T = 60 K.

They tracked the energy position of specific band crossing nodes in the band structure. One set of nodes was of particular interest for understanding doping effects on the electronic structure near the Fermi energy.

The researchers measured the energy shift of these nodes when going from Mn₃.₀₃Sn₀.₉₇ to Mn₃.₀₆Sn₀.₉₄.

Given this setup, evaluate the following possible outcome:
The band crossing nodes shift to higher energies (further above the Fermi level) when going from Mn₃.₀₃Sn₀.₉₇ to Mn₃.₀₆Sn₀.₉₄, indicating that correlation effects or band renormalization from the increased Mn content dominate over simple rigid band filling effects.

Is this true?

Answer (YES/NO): NO